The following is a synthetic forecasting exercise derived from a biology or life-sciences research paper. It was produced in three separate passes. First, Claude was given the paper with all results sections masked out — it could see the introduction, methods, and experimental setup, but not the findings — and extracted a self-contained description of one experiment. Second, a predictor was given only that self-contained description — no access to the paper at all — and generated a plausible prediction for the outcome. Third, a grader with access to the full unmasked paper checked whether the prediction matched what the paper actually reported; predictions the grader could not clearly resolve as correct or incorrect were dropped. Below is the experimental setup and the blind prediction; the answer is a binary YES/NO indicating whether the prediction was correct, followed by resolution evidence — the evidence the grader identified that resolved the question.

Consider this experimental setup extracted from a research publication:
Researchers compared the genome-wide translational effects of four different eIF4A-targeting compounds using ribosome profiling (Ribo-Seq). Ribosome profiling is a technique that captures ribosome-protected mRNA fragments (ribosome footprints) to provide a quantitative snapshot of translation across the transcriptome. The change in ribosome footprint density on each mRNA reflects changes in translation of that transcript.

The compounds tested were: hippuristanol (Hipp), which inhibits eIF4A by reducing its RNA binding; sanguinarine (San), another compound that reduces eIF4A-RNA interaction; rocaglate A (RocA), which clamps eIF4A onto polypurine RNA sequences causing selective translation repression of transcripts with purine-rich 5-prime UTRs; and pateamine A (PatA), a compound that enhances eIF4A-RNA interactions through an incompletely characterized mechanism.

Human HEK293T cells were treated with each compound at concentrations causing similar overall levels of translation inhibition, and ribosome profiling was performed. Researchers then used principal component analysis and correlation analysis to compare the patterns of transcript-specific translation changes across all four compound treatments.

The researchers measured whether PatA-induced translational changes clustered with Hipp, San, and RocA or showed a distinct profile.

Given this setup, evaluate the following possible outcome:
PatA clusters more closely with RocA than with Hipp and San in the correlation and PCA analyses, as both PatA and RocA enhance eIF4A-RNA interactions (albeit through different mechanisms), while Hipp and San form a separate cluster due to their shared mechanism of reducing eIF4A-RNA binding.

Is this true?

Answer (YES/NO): YES